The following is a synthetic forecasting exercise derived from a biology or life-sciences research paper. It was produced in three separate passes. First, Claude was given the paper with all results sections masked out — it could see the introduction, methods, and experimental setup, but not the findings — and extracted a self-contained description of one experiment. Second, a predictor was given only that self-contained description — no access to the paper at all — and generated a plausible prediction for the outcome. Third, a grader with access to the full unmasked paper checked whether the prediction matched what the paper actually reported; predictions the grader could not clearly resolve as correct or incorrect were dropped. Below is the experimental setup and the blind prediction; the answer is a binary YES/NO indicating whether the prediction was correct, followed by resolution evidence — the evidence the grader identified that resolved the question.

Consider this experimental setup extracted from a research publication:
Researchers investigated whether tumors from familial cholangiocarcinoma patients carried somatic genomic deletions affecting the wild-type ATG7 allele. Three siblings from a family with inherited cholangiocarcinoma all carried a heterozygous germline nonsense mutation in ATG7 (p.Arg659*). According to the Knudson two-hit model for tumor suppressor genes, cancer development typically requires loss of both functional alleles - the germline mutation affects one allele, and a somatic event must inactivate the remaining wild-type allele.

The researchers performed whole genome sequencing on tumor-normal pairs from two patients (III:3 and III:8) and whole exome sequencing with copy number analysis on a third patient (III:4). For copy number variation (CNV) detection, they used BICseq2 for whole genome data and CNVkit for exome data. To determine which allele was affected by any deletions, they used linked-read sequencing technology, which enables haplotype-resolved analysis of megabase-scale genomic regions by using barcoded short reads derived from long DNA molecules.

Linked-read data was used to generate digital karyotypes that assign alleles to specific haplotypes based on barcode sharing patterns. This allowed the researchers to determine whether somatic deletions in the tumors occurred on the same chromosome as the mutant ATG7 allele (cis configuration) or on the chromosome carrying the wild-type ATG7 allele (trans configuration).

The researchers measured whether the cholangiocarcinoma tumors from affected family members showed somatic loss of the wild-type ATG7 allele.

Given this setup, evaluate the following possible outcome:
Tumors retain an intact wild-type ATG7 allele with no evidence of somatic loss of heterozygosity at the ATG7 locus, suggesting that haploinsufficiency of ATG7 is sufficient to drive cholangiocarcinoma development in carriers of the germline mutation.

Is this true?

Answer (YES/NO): NO